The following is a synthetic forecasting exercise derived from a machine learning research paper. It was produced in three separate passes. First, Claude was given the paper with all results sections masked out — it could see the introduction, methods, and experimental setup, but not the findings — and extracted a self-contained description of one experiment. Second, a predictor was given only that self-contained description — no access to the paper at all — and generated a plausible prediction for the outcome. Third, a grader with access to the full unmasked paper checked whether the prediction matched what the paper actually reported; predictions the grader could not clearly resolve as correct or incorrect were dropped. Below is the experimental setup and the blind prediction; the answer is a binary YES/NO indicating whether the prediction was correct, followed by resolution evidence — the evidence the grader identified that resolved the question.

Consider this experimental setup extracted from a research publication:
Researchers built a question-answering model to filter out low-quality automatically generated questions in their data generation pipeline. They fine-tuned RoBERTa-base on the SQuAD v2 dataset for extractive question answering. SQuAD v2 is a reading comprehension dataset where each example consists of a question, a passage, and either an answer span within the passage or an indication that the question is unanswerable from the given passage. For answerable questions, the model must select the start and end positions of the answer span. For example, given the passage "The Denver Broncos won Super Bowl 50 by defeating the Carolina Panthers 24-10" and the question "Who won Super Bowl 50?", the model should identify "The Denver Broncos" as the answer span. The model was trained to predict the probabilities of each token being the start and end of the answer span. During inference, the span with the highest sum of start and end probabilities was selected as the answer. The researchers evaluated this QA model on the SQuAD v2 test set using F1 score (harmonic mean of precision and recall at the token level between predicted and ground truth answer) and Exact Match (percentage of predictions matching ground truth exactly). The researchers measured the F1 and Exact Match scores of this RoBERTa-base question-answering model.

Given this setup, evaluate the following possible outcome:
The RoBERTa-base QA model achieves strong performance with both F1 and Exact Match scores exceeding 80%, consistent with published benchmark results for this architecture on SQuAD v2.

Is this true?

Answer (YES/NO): NO